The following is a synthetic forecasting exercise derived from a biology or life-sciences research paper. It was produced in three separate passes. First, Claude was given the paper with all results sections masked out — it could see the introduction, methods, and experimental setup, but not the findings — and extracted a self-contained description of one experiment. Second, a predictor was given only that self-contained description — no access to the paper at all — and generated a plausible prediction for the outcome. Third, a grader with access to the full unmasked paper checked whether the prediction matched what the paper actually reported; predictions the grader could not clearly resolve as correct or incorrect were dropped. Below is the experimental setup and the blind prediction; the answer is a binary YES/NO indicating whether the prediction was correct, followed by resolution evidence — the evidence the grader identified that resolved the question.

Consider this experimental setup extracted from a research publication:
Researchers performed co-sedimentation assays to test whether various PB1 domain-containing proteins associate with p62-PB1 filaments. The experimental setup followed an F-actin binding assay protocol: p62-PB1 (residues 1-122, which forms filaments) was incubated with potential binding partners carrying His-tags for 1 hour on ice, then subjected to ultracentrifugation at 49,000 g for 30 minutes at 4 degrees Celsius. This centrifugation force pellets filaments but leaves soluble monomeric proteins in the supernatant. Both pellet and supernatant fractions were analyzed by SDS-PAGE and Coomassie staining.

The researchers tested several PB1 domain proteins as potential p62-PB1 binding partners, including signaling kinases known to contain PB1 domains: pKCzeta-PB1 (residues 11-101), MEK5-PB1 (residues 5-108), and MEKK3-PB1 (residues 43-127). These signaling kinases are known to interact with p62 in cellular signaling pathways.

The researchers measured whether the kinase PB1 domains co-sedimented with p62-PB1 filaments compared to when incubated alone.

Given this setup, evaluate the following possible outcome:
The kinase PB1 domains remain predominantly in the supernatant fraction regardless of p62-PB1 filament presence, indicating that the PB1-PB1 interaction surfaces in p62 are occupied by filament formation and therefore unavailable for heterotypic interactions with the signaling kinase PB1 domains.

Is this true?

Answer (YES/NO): NO